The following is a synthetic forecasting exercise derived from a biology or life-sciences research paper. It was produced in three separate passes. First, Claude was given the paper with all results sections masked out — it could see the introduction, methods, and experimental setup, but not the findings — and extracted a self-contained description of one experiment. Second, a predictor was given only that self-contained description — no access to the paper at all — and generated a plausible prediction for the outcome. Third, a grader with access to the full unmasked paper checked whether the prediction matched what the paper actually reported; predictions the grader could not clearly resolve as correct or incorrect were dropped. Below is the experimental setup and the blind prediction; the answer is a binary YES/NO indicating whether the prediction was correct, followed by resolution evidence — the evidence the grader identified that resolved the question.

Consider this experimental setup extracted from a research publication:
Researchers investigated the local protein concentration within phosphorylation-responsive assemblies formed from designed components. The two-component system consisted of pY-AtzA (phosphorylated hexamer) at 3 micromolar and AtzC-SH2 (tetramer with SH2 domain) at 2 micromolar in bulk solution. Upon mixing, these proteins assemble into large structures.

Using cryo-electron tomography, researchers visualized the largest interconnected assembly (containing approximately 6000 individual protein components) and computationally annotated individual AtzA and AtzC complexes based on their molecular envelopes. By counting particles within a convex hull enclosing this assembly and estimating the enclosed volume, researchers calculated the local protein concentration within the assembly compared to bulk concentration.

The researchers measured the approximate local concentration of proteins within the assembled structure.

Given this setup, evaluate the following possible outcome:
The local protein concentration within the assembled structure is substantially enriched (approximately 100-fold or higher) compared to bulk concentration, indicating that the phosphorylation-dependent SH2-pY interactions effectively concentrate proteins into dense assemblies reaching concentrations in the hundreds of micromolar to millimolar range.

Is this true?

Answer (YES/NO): YES